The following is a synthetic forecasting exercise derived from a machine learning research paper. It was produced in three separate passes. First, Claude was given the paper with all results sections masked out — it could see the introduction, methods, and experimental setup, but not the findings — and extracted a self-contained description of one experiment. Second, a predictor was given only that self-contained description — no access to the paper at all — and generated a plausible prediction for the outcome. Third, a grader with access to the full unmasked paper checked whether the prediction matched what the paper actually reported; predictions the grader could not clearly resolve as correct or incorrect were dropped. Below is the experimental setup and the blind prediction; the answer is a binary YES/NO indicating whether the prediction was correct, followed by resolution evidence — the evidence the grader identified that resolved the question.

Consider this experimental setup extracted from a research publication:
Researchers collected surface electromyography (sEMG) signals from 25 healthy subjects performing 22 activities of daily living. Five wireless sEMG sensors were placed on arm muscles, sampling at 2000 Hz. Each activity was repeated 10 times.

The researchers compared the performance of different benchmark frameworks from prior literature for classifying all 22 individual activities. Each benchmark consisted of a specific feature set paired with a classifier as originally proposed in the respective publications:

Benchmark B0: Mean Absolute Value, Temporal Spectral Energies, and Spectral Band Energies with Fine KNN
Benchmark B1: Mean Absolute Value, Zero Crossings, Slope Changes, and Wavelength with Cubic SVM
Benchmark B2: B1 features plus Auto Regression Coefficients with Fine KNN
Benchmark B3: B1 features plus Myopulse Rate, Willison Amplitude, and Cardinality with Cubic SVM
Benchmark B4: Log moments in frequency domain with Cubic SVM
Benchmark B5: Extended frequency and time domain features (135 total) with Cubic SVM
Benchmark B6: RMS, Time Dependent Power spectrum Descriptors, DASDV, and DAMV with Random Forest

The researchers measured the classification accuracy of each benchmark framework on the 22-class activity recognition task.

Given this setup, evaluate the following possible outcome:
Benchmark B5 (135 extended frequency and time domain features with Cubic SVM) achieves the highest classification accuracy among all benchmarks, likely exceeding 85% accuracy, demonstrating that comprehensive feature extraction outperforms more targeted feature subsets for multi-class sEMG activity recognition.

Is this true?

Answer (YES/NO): NO